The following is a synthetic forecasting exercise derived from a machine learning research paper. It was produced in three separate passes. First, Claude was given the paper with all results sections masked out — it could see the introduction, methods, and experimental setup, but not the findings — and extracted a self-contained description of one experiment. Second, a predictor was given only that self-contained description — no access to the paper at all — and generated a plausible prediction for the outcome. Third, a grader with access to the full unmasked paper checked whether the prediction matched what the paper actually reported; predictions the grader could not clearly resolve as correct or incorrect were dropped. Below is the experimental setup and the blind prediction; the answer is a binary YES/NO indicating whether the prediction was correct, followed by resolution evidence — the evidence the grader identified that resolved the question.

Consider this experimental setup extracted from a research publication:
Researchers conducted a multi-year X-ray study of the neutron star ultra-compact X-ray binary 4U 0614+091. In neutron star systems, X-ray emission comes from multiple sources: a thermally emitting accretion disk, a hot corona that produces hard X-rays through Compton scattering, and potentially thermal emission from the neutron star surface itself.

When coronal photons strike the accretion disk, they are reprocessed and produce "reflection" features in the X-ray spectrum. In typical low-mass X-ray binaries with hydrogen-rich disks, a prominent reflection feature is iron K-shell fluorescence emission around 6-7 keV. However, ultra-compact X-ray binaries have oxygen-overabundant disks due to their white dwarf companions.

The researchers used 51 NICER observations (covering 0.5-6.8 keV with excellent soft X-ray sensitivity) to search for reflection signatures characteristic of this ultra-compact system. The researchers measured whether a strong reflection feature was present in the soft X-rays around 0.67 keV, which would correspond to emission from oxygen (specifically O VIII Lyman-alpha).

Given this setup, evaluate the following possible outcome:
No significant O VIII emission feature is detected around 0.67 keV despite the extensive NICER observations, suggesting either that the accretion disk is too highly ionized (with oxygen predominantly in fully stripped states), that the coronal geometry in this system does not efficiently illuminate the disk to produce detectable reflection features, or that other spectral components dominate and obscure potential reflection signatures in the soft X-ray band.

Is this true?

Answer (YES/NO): NO